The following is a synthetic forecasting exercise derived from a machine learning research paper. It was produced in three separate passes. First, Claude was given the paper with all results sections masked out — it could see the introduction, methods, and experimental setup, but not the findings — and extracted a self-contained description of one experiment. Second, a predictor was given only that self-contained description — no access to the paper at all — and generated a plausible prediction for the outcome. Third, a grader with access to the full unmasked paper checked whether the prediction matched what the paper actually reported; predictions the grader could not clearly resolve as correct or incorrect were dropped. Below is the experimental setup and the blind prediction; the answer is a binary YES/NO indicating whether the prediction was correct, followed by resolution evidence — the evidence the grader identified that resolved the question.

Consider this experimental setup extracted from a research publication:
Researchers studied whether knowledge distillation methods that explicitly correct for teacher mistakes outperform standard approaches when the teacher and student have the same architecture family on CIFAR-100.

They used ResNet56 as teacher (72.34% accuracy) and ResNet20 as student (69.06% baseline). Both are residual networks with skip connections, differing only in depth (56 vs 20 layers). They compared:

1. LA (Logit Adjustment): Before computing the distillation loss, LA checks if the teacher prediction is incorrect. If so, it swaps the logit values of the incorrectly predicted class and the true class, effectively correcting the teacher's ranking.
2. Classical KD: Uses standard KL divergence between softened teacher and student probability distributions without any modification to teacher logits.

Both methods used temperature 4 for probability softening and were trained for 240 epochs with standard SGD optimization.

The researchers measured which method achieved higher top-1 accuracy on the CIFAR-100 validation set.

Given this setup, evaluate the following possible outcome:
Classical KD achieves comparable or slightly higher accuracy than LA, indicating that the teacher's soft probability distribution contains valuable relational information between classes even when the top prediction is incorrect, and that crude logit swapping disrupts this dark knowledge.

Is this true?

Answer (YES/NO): NO